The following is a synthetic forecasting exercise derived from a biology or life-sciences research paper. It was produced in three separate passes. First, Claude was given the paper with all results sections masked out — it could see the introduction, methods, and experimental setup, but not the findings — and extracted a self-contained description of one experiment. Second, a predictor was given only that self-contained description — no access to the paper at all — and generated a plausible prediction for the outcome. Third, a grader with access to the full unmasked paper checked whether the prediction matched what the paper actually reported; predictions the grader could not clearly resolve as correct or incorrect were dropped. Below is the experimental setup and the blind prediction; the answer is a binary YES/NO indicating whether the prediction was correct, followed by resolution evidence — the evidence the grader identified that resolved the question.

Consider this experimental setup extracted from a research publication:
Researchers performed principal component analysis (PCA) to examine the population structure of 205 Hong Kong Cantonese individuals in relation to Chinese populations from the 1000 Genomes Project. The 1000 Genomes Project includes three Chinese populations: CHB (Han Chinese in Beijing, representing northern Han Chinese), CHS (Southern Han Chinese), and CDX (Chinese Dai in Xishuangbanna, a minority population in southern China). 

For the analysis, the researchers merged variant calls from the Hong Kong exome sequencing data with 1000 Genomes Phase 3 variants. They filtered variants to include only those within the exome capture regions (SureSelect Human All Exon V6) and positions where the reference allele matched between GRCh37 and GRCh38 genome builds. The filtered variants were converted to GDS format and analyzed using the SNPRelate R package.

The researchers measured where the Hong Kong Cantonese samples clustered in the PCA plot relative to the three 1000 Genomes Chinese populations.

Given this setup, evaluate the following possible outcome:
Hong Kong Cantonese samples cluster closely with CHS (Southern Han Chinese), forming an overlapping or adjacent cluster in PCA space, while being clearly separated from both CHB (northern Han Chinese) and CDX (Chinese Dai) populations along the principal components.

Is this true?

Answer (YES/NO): NO